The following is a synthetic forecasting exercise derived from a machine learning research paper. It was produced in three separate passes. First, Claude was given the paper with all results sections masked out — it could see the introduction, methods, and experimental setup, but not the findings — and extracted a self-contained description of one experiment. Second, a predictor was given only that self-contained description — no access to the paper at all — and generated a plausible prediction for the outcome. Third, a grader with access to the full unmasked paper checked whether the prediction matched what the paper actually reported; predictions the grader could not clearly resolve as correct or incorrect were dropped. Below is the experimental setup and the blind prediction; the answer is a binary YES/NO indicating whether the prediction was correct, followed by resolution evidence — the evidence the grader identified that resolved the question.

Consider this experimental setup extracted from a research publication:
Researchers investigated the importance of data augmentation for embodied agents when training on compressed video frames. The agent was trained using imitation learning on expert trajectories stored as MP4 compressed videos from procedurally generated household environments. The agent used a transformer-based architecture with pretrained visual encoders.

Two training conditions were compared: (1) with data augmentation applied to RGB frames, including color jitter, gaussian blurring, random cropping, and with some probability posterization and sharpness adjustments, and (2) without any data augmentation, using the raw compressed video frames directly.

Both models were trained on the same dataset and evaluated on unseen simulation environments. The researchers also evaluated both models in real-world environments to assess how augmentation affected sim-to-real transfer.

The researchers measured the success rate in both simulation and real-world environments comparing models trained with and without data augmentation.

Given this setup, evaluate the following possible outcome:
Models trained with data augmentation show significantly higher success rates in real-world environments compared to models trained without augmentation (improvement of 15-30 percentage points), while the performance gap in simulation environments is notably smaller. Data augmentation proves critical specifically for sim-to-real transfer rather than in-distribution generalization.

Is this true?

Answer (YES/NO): NO